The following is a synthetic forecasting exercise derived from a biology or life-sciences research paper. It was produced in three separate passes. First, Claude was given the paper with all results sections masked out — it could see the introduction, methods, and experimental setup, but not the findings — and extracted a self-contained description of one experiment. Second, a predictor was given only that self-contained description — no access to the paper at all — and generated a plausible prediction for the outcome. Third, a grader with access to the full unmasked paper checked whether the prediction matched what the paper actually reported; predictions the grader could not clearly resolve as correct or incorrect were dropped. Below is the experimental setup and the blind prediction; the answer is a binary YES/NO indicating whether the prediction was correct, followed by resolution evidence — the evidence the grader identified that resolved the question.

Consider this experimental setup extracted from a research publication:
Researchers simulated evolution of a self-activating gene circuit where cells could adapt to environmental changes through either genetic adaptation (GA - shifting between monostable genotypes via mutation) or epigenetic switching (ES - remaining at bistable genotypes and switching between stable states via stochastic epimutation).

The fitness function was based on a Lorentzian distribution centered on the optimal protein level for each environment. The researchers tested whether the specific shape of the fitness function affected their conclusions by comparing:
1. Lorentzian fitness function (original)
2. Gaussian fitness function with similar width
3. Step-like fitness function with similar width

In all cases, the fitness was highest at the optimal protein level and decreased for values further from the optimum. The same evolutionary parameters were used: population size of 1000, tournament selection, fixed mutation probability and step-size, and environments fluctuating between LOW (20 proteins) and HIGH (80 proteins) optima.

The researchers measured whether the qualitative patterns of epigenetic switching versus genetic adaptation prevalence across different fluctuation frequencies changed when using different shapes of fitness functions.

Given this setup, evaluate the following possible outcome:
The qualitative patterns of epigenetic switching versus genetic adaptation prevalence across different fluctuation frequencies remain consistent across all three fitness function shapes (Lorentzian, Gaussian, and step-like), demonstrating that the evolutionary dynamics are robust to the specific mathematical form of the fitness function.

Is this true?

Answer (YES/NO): YES